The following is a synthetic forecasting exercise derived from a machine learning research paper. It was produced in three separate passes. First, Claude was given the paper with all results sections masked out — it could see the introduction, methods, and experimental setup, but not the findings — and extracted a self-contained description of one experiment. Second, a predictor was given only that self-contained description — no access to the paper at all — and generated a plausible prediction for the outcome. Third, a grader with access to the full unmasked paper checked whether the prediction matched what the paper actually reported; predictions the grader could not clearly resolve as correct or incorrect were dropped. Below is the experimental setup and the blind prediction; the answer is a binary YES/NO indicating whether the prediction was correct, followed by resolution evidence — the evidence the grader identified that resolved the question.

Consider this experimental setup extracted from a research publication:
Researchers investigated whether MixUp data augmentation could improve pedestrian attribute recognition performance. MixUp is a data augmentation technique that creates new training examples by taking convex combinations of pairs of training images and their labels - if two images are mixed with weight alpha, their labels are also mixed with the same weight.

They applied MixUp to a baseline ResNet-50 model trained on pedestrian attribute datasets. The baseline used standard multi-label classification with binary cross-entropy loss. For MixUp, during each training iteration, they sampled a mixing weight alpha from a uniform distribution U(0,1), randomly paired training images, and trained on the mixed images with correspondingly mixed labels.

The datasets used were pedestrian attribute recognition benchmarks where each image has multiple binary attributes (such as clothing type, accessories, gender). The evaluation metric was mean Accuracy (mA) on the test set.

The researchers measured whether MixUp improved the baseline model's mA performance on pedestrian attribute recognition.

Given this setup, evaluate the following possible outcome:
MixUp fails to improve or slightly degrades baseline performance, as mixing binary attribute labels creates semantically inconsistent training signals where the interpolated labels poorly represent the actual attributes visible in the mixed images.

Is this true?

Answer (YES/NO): YES